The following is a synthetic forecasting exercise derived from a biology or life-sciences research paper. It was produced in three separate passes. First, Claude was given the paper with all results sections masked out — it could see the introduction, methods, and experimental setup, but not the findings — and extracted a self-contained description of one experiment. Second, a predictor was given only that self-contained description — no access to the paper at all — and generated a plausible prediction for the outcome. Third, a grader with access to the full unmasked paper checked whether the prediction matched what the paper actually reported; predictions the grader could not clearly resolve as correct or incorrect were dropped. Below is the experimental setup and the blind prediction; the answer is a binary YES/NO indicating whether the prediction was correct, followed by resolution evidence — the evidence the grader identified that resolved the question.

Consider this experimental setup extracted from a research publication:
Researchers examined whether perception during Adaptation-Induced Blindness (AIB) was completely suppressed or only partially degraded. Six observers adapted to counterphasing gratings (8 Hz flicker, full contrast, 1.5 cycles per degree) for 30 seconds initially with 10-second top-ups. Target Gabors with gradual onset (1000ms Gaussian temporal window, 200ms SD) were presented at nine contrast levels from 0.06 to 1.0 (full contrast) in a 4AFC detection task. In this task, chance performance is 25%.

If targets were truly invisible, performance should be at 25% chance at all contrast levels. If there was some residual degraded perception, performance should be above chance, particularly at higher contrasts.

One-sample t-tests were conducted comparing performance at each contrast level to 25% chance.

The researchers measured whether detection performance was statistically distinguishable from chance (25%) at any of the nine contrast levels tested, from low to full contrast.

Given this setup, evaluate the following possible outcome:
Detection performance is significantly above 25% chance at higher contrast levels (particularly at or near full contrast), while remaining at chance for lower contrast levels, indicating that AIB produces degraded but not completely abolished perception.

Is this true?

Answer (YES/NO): NO